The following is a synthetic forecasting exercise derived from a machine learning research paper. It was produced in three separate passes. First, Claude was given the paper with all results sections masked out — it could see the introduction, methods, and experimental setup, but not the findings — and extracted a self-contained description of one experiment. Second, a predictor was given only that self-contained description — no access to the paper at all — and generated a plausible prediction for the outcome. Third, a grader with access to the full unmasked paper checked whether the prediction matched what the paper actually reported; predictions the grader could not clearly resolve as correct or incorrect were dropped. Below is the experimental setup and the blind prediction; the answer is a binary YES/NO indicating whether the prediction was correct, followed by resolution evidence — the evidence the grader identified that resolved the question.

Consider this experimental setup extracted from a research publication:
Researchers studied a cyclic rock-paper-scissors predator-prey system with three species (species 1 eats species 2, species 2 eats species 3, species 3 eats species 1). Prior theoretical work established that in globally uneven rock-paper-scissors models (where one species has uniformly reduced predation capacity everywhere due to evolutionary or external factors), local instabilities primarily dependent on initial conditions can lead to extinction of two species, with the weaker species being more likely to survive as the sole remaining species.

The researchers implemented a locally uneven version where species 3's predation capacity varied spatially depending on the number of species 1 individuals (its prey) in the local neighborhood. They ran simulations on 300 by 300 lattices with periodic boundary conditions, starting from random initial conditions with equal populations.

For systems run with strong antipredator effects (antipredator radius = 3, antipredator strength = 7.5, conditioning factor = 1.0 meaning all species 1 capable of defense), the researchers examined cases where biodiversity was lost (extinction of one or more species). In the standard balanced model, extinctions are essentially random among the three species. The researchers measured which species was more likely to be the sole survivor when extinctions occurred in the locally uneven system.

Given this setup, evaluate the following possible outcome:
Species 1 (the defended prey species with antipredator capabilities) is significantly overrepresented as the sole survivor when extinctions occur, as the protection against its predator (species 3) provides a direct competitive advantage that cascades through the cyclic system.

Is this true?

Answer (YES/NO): YES